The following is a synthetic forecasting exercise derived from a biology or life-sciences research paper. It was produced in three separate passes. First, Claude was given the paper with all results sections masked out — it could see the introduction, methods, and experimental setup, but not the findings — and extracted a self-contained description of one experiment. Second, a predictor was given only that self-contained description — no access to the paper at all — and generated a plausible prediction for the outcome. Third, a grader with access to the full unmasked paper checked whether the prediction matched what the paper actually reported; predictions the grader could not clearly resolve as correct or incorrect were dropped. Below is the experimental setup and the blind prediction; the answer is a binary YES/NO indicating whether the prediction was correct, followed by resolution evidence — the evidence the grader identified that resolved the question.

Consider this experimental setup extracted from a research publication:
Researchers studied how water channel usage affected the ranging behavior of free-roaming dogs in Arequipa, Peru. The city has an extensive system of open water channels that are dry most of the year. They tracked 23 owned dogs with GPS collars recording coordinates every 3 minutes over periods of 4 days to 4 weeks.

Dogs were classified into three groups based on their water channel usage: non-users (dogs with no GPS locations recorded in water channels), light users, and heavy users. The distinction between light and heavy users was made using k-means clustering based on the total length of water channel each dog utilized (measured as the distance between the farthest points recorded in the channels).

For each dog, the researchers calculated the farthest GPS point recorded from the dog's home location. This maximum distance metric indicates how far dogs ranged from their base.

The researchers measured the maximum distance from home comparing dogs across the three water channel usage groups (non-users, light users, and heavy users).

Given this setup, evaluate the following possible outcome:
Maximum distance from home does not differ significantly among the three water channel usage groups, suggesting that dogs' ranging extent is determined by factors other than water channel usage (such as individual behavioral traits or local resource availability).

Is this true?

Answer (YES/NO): NO